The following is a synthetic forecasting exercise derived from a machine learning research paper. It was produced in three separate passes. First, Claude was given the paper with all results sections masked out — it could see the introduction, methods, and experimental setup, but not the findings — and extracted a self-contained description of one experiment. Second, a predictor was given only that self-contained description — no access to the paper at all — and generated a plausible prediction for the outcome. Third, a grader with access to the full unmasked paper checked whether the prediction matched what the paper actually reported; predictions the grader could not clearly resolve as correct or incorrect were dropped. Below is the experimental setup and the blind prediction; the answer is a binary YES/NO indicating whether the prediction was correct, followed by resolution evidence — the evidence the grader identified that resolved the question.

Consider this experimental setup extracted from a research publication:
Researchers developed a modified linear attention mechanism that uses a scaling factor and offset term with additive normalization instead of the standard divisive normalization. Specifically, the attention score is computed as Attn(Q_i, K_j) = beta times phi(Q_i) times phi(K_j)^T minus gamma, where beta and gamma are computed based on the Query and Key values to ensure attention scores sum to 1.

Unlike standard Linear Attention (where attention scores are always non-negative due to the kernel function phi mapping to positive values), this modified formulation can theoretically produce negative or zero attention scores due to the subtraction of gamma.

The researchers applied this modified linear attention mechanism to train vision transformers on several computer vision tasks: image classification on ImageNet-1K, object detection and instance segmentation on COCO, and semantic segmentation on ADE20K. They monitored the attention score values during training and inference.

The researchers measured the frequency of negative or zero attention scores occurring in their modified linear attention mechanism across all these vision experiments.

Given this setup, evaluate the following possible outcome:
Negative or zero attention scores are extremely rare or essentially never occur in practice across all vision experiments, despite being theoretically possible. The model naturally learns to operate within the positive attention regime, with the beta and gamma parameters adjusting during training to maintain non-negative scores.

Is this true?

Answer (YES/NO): YES